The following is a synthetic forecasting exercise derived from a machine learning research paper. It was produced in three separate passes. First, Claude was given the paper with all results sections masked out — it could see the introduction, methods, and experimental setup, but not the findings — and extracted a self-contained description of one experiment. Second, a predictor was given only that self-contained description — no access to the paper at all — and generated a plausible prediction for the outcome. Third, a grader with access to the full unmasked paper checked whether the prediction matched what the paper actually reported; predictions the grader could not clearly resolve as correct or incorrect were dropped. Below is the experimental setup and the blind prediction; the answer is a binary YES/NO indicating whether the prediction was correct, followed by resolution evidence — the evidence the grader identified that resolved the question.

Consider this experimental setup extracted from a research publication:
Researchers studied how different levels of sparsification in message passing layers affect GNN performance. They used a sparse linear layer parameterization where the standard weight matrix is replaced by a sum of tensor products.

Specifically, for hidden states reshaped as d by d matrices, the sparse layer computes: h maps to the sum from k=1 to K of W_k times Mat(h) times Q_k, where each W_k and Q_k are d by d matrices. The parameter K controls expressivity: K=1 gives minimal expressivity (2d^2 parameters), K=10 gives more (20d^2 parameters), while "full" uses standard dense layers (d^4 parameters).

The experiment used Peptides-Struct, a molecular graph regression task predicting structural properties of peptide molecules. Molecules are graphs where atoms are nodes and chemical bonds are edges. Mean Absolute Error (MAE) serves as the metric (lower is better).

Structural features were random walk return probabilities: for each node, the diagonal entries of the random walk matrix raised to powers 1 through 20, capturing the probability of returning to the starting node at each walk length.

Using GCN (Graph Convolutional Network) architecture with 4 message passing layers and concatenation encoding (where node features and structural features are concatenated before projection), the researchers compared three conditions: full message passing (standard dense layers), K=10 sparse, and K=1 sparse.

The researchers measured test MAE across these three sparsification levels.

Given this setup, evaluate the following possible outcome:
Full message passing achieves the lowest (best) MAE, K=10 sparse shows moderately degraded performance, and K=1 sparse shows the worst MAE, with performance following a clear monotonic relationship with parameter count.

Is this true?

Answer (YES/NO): NO